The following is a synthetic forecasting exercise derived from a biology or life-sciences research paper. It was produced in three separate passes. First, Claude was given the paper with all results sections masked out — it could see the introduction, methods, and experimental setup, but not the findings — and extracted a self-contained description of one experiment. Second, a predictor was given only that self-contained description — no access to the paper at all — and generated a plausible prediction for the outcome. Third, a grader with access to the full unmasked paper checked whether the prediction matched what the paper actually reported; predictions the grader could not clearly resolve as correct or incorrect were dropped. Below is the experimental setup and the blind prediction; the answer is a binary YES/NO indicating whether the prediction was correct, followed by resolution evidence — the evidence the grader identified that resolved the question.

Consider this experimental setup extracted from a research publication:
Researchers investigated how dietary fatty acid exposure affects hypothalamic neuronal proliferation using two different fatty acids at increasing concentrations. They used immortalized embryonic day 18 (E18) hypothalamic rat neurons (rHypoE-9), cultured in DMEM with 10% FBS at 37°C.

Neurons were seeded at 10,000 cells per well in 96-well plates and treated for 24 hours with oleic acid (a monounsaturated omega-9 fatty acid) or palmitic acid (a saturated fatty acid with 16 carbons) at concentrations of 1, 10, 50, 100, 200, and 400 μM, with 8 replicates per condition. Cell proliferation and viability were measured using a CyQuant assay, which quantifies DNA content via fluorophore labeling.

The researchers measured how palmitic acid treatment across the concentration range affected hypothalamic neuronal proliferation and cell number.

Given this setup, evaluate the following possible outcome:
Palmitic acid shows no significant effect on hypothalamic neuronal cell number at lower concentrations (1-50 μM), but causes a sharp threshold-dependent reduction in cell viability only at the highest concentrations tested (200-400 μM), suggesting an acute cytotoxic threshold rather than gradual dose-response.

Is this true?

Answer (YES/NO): NO